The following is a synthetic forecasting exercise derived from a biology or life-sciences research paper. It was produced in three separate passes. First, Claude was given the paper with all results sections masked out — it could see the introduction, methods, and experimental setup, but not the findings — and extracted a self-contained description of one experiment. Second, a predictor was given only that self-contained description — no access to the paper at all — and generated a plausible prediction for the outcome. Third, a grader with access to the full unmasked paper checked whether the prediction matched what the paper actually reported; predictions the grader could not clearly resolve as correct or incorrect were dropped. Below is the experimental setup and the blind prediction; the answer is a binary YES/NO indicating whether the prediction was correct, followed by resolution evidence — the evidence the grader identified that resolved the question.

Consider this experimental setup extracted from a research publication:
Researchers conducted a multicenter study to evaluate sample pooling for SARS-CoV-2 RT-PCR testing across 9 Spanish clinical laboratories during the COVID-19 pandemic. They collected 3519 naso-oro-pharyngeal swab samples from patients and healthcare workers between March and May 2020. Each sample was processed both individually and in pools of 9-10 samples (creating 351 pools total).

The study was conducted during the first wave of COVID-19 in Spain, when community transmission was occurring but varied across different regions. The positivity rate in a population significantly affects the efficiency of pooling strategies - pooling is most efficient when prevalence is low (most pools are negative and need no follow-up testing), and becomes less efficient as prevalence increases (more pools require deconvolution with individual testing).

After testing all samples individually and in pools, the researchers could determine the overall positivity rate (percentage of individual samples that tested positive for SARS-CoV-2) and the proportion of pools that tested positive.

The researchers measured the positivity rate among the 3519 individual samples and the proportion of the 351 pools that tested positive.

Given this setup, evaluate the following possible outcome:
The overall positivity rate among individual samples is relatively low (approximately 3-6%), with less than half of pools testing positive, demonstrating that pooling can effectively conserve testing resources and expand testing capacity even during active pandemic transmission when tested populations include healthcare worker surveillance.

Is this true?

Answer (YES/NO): NO